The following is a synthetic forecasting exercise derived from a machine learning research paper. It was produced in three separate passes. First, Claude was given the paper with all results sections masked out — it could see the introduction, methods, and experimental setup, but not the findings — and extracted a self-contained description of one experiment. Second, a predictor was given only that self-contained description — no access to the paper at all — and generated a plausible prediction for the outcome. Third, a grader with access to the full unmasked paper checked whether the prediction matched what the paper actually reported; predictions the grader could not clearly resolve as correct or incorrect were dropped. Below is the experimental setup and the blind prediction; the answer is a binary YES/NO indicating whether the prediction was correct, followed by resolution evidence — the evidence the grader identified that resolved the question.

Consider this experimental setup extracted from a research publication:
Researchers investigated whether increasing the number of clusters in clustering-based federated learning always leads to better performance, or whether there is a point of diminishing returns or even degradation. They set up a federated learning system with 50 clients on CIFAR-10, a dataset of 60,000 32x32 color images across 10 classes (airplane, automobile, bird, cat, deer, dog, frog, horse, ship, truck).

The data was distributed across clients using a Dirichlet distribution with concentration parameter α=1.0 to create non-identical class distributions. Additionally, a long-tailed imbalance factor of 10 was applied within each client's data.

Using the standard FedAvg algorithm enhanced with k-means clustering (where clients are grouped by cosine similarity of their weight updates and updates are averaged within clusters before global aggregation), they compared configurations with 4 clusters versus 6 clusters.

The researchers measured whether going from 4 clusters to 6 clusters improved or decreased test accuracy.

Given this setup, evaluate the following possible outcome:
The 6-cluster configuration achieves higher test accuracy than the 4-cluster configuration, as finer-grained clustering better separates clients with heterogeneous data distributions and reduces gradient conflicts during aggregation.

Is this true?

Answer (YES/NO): NO